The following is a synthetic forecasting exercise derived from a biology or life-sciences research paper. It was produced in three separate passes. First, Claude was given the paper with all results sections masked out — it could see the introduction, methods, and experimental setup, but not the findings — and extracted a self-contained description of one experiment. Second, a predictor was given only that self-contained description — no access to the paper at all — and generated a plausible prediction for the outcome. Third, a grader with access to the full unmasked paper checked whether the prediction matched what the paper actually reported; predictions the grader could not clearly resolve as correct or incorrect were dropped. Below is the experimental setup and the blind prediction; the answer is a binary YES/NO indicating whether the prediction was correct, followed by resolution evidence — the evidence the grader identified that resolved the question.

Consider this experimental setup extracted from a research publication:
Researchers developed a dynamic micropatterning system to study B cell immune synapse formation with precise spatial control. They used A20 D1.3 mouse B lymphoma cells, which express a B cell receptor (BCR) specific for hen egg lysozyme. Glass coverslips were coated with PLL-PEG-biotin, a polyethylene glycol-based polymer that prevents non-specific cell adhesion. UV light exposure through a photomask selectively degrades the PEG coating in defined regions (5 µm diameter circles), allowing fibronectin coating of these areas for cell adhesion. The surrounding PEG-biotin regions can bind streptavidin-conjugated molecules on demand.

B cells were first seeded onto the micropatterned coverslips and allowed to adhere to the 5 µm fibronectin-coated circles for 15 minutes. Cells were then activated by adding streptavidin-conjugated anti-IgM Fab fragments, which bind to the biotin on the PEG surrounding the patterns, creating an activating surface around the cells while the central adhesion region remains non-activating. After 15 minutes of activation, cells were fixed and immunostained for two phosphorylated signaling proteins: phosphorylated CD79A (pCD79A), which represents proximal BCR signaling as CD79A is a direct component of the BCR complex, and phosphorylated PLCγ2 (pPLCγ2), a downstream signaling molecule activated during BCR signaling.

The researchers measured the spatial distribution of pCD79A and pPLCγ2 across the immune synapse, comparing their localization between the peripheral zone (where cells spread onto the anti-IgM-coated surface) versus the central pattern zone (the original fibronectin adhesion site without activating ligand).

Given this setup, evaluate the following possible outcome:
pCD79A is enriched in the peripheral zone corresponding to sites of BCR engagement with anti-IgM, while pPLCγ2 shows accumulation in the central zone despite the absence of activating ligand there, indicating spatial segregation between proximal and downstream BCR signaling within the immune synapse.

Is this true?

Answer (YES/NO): YES